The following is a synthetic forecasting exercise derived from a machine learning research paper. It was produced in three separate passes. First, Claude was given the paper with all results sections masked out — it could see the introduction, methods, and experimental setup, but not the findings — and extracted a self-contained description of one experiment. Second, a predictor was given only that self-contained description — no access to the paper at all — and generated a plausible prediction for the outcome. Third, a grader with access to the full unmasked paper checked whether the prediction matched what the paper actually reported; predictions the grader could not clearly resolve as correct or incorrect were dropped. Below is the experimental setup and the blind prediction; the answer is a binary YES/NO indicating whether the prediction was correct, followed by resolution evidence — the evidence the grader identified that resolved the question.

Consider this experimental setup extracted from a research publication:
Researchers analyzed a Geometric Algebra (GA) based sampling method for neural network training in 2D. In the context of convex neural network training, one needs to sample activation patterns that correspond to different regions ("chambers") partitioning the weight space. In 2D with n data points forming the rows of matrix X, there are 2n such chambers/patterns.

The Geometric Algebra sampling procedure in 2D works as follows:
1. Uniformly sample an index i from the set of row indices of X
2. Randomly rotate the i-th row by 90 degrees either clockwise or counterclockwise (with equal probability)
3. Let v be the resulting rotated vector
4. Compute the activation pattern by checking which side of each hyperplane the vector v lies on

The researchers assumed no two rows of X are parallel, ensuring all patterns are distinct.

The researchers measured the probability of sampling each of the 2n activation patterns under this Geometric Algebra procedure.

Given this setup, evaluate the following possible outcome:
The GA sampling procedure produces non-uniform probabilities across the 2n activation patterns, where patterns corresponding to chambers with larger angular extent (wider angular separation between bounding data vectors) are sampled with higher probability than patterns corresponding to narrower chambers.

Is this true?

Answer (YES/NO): NO